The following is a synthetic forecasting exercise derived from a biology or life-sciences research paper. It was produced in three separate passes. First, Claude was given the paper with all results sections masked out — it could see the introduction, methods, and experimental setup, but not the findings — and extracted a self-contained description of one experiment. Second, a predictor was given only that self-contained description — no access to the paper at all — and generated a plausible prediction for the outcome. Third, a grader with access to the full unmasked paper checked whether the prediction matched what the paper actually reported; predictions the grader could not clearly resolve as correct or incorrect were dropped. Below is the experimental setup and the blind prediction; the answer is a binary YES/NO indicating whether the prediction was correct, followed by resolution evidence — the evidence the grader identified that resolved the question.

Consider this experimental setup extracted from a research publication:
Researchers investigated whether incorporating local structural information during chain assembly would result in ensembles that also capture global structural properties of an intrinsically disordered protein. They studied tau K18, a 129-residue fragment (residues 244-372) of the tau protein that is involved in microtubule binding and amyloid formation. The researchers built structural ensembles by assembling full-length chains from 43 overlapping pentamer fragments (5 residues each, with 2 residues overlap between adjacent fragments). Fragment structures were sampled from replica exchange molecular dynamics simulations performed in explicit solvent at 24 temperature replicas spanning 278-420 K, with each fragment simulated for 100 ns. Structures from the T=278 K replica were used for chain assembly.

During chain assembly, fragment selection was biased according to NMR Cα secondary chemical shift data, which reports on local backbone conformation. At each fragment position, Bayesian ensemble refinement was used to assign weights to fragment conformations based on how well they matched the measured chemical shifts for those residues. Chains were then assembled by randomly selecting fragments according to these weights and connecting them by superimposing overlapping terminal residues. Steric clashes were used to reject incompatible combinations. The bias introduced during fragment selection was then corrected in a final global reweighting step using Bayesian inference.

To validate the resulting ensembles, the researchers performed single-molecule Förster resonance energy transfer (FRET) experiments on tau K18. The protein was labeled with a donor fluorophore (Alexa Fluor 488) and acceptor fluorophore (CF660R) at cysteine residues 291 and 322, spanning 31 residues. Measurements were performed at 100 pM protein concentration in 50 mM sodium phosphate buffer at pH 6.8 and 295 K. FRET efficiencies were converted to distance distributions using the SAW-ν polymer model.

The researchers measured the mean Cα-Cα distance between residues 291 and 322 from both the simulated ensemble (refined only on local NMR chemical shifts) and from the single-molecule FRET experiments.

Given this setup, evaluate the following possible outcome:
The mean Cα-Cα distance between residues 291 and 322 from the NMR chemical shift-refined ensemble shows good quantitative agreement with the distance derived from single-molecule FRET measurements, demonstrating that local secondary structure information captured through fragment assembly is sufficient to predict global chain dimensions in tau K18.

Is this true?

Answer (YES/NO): NO